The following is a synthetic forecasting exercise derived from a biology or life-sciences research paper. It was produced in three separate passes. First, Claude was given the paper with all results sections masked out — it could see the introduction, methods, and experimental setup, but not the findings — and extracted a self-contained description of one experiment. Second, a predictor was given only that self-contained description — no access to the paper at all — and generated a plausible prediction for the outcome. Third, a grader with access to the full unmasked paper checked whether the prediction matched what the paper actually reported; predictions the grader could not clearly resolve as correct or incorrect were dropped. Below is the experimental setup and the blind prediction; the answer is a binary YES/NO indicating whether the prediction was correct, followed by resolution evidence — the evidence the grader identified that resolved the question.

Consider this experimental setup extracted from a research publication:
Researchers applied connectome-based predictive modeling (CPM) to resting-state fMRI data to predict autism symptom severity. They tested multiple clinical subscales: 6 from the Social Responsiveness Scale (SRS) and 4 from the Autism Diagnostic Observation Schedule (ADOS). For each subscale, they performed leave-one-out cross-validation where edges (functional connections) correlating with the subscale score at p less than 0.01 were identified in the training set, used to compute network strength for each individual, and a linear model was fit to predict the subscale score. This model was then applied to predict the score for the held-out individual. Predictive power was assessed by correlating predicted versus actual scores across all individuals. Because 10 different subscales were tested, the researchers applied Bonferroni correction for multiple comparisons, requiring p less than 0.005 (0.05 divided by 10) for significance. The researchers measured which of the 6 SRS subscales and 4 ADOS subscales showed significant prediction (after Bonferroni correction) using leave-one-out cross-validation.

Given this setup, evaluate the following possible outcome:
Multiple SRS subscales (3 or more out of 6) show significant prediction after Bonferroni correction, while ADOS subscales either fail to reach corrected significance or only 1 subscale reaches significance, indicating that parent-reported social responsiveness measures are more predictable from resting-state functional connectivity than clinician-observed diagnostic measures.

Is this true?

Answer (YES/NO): NO